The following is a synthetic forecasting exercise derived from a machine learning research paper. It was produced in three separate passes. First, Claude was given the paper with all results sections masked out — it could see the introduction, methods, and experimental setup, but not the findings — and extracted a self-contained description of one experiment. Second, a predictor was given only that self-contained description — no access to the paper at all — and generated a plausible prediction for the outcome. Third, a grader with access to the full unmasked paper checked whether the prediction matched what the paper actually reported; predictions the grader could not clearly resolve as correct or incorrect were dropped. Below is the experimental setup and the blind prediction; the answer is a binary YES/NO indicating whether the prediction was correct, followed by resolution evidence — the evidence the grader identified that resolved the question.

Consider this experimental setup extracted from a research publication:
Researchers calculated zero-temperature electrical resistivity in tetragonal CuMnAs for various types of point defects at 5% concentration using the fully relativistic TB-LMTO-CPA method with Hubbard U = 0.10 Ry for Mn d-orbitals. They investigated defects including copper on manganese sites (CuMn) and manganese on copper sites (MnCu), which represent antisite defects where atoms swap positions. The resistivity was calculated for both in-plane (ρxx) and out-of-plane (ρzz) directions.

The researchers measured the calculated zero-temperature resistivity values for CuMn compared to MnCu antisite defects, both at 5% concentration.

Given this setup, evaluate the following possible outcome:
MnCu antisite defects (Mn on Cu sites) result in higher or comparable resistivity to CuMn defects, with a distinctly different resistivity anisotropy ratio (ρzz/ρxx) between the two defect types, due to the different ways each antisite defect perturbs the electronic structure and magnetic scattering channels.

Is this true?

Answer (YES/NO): NO